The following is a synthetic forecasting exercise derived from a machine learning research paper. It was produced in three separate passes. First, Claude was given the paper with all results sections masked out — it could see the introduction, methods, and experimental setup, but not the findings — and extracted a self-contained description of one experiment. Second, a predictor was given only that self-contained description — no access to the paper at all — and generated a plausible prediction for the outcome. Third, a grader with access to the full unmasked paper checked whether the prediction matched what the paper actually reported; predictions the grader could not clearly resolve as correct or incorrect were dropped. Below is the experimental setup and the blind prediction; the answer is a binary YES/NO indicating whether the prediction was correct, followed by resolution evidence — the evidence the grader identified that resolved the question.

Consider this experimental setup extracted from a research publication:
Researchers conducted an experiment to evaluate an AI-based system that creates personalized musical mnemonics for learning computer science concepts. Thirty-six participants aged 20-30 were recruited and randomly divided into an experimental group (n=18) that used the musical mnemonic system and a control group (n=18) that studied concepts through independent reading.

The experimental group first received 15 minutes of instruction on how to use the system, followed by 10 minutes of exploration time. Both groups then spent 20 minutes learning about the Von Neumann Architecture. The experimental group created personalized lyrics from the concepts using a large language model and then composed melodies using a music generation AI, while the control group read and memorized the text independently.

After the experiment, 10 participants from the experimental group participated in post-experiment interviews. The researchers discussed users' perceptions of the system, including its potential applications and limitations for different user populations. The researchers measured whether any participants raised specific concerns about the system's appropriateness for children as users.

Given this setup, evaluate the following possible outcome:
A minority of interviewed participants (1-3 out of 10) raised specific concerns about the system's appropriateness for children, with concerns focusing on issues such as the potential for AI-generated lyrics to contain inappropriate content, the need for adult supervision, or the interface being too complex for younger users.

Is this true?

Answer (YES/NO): NO